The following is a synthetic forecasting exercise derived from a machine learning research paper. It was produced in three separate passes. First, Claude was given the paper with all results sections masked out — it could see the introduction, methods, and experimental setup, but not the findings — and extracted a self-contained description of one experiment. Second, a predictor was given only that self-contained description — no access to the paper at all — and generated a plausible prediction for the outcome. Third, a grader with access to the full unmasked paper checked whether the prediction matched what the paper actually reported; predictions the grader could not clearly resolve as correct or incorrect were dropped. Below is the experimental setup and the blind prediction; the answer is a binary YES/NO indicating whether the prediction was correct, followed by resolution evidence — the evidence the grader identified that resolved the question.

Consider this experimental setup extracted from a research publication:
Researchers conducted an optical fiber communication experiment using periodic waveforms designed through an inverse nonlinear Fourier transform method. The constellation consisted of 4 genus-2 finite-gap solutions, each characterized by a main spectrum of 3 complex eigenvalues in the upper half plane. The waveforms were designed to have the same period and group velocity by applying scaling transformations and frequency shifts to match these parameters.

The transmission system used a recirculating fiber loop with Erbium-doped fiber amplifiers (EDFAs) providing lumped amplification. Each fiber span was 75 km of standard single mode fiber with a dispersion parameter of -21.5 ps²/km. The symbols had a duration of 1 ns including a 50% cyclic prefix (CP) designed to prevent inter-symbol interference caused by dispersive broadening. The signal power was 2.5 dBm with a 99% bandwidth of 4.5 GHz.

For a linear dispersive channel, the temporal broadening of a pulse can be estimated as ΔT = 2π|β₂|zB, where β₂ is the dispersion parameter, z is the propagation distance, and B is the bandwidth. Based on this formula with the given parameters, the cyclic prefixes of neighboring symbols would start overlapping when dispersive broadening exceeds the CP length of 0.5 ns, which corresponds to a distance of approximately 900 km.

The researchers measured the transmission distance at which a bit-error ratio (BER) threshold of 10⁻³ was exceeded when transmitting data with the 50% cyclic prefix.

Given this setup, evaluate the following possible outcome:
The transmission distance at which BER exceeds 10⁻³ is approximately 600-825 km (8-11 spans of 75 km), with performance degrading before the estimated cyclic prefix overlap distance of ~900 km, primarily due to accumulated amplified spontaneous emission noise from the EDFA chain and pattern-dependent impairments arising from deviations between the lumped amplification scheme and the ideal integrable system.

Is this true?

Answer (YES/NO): NO